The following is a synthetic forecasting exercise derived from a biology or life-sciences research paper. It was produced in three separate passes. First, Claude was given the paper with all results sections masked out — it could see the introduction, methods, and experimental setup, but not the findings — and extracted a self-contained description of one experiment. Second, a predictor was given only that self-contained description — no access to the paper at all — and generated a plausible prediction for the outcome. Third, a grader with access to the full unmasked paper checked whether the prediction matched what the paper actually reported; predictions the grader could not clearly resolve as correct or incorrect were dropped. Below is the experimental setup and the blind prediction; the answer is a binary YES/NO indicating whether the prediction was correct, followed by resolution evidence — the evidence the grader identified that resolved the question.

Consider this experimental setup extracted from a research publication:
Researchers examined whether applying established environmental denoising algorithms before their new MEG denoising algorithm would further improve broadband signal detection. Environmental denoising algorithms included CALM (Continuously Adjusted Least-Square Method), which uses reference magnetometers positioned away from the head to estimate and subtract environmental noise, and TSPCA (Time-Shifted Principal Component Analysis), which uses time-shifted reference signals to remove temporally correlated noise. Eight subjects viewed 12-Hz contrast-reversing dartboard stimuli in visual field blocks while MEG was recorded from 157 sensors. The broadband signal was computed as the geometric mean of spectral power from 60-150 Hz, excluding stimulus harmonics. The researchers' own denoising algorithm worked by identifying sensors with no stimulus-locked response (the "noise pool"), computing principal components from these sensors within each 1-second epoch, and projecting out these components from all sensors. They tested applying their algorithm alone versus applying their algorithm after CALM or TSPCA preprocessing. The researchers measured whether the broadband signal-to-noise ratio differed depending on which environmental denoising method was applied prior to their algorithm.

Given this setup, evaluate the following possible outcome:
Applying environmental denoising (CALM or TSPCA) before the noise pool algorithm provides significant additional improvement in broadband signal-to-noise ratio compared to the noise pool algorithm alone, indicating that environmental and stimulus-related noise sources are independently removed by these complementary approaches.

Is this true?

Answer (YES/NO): YES